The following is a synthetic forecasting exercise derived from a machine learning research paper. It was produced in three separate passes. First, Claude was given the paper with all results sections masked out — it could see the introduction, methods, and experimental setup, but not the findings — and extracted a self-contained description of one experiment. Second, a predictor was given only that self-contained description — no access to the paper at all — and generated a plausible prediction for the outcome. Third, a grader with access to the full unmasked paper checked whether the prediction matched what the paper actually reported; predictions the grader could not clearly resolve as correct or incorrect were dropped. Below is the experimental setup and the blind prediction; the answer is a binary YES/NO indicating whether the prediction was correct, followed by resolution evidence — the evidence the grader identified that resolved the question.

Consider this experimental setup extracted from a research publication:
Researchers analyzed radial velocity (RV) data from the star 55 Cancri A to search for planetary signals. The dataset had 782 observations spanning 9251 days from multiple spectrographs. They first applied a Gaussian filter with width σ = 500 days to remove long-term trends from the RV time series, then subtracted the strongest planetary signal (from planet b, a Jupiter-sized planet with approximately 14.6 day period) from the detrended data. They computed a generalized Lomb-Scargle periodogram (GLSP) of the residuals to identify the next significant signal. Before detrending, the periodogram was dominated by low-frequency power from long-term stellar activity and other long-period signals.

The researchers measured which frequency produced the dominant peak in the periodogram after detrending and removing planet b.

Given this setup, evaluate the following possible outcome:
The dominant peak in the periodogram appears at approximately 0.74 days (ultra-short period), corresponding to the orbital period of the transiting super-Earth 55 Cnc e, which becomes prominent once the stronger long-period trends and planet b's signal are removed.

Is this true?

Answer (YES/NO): NO